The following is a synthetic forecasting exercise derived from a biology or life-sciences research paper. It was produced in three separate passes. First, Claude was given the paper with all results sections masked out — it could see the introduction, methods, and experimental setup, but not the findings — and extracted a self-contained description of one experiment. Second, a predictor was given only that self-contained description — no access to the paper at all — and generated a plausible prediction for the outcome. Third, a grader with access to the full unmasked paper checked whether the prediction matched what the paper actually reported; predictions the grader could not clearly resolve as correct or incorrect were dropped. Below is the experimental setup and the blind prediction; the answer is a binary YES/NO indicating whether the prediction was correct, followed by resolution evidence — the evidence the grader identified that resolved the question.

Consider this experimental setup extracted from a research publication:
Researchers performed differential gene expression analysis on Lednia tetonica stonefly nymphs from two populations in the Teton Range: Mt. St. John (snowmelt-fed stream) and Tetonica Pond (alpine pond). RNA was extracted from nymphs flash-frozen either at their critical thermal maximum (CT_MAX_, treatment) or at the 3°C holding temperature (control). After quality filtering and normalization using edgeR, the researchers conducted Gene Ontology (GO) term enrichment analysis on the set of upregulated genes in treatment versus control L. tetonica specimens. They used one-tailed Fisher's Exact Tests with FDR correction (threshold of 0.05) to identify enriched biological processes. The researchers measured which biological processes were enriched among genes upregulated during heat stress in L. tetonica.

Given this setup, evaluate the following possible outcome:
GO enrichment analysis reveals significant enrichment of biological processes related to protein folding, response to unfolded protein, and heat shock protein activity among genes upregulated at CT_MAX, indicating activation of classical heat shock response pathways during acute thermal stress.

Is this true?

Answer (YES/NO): YES